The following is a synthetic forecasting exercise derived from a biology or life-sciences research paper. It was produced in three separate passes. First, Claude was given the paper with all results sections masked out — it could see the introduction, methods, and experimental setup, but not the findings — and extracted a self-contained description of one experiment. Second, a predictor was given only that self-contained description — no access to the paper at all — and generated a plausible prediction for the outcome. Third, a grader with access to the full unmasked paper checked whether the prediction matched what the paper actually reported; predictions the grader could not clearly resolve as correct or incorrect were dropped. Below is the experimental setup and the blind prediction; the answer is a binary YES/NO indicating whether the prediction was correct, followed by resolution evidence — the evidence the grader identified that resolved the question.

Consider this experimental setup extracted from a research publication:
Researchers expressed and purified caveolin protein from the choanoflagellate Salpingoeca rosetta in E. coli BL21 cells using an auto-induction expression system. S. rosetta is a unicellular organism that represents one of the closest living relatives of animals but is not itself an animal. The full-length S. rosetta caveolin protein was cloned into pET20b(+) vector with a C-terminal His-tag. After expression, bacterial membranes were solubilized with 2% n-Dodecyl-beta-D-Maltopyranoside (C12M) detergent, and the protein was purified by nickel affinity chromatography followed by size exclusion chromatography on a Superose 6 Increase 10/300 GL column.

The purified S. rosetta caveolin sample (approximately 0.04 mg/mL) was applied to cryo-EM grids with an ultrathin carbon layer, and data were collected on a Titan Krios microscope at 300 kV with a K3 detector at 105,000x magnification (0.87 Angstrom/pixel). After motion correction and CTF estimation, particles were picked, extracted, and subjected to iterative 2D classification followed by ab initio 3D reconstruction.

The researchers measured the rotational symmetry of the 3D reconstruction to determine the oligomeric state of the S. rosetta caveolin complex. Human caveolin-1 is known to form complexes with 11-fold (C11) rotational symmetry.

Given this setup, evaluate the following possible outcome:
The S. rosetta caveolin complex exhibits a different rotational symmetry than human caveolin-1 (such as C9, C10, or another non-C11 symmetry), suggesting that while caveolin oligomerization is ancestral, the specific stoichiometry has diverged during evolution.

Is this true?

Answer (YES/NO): NO